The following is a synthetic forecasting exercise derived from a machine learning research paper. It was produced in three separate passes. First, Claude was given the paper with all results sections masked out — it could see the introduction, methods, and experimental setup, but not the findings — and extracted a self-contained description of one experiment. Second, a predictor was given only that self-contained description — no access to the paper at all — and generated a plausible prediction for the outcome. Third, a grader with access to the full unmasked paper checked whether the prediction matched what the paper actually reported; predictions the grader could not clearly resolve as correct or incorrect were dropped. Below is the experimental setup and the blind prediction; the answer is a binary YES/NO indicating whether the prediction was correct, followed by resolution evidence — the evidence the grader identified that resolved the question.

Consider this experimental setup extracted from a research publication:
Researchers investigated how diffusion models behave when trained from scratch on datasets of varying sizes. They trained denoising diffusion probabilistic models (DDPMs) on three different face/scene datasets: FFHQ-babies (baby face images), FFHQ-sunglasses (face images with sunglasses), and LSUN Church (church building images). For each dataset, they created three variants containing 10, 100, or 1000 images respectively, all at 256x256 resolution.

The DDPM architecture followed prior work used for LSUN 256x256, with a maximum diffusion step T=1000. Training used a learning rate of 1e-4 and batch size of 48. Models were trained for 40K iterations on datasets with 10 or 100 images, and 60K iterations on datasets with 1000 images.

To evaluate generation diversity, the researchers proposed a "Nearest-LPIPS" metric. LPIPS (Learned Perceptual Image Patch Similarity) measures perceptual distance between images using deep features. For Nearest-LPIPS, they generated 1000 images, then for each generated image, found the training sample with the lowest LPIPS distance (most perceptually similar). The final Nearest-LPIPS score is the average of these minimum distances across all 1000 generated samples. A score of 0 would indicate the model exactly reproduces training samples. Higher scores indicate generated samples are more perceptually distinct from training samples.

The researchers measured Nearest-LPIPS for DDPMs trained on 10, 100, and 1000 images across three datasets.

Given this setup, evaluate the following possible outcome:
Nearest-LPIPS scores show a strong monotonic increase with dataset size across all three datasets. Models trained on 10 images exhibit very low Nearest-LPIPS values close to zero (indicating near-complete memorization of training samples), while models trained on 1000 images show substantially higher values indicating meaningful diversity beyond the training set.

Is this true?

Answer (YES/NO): NO